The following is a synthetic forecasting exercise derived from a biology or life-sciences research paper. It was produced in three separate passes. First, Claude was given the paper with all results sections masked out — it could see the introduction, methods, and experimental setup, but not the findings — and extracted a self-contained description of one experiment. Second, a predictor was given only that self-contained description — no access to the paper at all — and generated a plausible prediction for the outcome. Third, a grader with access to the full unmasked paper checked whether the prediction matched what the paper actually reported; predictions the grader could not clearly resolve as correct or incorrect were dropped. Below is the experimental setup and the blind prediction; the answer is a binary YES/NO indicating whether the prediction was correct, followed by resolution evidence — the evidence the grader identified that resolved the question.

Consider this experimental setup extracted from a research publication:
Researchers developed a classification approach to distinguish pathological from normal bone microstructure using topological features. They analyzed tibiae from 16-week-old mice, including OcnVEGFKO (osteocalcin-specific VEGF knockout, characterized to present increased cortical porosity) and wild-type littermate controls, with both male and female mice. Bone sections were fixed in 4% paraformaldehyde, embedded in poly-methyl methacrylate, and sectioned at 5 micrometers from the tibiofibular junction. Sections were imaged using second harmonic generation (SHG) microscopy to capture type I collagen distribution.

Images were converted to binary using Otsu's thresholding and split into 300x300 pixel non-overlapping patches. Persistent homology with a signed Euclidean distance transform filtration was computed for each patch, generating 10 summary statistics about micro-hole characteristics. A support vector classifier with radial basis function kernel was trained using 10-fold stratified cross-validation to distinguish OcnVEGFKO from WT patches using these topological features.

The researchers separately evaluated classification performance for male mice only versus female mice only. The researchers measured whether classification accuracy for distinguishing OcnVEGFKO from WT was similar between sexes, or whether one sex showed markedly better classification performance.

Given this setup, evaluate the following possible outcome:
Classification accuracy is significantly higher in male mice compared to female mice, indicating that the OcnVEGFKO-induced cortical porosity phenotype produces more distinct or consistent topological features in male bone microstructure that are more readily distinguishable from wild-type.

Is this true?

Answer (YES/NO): YES